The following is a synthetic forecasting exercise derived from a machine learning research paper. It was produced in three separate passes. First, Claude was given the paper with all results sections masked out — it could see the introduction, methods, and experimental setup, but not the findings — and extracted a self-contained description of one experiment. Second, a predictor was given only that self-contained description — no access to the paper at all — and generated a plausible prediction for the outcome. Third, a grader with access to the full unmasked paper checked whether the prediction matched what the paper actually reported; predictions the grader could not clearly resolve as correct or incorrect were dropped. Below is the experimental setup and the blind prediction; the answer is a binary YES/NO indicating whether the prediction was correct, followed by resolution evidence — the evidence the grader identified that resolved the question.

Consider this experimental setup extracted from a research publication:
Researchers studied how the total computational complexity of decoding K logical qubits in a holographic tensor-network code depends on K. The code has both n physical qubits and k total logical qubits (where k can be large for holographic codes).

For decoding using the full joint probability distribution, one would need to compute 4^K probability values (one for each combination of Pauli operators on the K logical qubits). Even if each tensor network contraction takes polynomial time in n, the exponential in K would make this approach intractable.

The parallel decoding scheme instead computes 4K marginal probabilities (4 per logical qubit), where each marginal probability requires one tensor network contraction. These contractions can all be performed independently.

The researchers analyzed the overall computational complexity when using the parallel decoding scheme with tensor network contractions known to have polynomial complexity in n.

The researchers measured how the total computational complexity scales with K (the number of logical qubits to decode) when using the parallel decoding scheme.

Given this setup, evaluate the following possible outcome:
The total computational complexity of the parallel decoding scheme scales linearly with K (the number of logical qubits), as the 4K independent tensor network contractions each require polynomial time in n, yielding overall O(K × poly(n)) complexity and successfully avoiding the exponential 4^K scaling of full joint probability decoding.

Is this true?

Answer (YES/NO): YES